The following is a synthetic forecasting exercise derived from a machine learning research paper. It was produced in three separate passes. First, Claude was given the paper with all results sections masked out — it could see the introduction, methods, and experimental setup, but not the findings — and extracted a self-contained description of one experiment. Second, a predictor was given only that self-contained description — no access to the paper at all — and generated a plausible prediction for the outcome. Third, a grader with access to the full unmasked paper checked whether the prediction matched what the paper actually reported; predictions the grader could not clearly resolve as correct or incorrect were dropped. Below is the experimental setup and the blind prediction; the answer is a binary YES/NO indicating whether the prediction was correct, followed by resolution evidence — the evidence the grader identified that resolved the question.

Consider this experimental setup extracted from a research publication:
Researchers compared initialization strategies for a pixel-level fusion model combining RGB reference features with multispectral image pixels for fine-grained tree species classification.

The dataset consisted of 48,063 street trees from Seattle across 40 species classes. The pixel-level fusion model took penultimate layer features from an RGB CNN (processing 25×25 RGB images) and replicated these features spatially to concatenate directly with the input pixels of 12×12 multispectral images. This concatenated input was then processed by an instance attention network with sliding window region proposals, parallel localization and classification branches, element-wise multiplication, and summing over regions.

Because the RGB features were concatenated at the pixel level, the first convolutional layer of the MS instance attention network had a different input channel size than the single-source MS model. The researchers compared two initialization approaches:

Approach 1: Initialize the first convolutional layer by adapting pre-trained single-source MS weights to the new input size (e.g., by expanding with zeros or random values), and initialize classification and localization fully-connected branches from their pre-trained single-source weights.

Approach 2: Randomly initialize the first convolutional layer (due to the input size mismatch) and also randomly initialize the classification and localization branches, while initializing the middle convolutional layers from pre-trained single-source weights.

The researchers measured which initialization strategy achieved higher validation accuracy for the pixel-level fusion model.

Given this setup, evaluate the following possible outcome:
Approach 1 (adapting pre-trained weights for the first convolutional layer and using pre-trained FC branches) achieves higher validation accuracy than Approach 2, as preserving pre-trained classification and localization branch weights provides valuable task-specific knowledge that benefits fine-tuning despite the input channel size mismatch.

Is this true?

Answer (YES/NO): NO